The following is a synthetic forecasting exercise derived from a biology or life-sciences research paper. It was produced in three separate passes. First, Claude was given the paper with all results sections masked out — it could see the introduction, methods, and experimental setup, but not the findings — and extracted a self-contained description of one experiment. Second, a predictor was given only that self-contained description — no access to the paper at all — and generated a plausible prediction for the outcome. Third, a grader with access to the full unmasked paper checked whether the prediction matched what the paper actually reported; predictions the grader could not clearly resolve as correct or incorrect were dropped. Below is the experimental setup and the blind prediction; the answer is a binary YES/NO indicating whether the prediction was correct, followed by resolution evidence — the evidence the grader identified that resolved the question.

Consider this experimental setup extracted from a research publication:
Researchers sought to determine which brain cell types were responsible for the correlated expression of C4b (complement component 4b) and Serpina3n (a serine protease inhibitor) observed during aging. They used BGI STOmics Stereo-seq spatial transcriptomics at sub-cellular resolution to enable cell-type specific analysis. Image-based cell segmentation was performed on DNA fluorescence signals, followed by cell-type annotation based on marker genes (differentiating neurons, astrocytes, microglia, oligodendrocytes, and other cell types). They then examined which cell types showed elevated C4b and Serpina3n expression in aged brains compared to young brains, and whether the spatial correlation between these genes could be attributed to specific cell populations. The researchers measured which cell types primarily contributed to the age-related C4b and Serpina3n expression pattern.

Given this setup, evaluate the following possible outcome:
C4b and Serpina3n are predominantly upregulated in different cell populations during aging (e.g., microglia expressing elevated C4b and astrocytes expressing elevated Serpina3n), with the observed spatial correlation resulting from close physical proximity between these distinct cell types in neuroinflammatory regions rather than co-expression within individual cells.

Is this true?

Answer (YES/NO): NO